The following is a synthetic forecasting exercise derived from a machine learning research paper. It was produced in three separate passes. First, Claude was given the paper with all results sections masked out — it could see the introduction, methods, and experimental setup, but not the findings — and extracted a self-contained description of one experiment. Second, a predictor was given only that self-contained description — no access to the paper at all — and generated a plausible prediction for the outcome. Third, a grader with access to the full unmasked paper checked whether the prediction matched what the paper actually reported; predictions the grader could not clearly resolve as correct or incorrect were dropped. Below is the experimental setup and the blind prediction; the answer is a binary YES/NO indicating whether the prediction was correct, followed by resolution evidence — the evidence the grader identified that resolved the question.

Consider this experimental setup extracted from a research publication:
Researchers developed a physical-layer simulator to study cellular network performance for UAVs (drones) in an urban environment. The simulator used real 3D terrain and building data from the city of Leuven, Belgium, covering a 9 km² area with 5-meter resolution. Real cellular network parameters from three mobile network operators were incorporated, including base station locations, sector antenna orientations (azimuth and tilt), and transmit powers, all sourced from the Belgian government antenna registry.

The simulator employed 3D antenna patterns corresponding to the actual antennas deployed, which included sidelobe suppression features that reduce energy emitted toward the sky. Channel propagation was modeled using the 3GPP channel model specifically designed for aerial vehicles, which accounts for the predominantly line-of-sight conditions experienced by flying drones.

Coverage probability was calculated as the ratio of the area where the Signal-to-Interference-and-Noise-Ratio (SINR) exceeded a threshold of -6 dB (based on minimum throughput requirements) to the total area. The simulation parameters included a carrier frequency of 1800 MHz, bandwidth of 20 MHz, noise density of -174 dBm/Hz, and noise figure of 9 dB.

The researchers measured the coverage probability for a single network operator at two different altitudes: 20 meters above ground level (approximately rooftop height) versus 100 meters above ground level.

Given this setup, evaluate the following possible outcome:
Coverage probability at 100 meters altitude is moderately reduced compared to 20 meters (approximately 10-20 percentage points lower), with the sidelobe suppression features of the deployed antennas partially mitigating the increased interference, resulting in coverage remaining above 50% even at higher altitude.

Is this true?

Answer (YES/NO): YES